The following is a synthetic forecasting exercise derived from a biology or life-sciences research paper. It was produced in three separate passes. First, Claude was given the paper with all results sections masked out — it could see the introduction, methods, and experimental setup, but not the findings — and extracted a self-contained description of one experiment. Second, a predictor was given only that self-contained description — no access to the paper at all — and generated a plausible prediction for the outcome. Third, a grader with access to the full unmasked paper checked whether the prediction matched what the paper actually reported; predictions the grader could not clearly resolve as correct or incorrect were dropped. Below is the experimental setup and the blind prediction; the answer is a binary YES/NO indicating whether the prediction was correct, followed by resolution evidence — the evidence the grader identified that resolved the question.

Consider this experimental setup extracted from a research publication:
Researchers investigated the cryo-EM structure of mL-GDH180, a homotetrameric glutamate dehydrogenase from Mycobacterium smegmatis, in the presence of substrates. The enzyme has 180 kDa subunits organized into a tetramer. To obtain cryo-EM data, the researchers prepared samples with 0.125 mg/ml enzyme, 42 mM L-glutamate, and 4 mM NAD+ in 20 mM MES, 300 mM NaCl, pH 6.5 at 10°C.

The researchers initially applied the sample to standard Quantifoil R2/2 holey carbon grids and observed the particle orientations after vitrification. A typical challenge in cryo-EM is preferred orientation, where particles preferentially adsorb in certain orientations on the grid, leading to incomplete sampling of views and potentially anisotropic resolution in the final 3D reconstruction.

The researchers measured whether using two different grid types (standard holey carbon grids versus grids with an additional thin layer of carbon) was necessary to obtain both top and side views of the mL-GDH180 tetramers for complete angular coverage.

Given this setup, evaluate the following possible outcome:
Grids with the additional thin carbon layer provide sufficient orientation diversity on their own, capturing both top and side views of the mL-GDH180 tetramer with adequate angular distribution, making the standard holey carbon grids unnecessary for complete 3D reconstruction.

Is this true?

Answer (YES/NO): NO